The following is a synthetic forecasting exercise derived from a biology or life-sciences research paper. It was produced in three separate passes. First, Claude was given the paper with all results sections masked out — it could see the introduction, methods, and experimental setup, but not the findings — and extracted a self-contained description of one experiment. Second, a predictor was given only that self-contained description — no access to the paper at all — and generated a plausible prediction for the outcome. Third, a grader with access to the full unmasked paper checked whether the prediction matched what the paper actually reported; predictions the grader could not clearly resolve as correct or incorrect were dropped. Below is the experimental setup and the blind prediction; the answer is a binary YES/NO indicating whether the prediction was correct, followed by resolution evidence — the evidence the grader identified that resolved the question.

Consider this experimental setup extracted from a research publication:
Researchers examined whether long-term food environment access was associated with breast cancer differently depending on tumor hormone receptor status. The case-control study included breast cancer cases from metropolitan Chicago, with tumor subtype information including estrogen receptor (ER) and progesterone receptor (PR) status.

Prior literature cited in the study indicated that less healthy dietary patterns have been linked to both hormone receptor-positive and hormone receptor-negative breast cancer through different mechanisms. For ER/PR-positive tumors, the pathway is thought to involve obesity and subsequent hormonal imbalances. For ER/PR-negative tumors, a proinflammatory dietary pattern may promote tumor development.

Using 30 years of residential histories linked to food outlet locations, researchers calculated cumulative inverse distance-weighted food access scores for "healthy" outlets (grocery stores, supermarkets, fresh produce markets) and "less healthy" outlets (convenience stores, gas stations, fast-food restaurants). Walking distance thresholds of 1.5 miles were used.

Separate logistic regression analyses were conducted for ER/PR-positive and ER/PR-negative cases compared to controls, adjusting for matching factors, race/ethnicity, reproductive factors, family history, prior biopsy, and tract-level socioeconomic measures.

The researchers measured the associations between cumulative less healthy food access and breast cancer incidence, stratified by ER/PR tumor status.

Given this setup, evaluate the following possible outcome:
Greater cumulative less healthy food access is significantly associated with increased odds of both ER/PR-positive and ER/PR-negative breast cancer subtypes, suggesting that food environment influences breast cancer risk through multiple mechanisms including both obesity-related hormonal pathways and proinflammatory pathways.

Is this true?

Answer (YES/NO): NO